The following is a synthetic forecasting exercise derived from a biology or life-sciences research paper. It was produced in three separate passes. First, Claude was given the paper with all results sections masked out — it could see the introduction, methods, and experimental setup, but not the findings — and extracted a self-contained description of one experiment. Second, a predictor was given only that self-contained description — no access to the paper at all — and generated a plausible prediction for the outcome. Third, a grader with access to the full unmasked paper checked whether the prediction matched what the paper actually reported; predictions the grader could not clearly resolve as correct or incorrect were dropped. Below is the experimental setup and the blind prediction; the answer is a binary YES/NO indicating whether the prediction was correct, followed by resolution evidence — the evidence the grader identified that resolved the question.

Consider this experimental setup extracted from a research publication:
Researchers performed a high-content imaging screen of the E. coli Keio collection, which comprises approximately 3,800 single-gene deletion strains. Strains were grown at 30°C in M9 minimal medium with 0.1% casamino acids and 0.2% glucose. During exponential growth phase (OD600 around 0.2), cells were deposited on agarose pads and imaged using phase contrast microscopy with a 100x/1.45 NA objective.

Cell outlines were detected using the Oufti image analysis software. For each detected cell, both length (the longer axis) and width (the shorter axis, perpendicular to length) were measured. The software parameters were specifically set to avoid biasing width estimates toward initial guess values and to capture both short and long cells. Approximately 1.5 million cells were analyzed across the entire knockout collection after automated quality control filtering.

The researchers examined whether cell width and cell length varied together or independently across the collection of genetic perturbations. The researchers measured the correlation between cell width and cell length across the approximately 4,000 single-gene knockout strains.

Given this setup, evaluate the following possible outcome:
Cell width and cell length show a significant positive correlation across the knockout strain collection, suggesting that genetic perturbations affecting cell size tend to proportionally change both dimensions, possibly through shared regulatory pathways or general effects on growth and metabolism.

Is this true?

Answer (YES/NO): NO